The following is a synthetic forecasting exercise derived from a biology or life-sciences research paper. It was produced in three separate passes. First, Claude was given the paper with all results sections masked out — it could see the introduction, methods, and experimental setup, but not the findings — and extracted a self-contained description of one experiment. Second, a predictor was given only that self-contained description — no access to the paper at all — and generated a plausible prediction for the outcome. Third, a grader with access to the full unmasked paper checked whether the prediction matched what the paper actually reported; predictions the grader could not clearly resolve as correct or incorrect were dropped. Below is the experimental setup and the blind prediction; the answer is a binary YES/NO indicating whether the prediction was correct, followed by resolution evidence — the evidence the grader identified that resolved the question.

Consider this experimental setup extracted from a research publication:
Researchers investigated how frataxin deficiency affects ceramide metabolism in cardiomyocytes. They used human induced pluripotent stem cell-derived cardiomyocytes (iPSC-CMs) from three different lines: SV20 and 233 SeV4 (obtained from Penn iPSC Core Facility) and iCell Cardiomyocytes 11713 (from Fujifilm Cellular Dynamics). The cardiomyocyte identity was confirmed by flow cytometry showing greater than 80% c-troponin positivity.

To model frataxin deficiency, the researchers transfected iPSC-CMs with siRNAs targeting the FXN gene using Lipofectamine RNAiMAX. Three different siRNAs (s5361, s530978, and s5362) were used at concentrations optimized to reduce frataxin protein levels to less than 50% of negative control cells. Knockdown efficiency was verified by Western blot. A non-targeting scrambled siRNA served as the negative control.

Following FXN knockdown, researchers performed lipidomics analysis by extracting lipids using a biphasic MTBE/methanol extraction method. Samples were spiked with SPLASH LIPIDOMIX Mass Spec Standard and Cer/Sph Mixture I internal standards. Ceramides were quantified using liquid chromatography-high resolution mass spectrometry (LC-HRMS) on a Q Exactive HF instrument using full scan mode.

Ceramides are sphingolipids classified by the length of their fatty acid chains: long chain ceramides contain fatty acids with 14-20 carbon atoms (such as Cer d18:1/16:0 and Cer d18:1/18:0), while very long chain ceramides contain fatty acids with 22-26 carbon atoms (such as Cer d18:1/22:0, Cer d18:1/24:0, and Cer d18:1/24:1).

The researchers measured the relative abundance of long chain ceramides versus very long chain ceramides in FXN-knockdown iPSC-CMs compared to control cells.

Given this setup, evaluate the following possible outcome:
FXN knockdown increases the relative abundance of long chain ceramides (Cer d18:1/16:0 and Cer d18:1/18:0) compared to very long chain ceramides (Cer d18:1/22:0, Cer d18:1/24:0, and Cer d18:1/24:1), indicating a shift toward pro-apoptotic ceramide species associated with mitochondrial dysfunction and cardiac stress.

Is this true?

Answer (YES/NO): YES